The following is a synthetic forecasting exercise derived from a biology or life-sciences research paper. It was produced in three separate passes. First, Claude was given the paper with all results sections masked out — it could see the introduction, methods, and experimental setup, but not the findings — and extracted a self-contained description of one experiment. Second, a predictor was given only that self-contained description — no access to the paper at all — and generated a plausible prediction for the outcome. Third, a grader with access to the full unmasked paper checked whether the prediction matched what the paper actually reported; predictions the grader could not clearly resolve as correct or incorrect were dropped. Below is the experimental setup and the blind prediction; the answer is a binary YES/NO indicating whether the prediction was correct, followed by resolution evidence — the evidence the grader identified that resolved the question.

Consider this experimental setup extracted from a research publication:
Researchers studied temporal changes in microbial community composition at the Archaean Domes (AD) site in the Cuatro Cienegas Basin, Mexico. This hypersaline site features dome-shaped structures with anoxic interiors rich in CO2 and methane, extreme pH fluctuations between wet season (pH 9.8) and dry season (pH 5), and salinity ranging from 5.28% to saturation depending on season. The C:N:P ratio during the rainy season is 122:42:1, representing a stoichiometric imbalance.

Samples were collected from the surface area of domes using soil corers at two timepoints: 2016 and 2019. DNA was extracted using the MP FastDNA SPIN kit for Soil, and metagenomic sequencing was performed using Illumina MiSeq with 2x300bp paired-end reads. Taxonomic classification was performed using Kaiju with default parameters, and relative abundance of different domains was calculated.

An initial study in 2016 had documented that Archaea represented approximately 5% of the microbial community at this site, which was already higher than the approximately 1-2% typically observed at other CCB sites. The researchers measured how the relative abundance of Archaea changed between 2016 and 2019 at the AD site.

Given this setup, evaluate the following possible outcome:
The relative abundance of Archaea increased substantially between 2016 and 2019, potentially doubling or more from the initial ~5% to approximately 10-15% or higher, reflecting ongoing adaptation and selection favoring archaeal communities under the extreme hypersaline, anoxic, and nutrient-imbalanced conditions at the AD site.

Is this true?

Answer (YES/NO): YES